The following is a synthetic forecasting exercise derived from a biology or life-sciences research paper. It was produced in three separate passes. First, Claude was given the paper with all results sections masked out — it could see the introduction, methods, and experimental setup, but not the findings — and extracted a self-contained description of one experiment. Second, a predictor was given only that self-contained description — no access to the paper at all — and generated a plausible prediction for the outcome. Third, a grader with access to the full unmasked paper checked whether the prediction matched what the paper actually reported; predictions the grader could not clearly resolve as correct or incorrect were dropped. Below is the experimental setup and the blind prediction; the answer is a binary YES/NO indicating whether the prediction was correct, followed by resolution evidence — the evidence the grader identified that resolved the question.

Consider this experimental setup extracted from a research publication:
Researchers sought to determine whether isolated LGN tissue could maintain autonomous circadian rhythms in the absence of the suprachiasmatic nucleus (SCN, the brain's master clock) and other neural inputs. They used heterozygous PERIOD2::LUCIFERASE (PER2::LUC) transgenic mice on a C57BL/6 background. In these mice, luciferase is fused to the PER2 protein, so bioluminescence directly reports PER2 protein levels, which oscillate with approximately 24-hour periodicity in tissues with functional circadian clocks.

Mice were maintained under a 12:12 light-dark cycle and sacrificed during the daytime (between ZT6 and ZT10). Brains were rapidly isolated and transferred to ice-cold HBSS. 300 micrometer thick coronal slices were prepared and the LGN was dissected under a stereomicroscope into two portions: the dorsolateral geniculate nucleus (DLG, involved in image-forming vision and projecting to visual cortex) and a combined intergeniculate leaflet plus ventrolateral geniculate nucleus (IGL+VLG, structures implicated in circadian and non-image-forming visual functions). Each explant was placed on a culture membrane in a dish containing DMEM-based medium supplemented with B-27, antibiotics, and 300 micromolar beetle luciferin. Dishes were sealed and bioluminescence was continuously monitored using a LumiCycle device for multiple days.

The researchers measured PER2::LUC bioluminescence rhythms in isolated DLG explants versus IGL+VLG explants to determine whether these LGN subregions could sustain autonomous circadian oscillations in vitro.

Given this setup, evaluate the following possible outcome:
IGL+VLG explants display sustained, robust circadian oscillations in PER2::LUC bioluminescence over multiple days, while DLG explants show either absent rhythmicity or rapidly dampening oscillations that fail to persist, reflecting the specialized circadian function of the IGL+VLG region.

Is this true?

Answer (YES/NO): YES